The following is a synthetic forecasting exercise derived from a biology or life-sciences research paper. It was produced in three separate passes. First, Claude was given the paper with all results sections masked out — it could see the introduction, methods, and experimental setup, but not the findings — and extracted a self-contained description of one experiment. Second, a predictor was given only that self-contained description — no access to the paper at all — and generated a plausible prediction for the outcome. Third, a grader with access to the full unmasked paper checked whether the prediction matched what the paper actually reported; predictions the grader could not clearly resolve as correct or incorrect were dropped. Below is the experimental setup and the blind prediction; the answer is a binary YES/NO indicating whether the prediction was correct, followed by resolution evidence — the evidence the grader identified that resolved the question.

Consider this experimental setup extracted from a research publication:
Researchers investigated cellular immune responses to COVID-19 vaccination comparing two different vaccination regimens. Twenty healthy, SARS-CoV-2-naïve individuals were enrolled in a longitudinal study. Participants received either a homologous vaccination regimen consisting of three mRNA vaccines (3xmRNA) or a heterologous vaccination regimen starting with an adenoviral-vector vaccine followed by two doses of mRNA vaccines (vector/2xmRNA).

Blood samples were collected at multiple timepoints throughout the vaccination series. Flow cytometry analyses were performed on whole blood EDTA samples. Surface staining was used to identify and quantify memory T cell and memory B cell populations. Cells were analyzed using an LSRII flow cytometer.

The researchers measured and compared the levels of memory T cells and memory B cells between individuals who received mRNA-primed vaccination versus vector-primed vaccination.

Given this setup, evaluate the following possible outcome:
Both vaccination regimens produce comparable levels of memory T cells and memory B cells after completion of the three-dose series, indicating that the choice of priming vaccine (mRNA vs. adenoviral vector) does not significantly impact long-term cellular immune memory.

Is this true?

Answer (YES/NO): YES